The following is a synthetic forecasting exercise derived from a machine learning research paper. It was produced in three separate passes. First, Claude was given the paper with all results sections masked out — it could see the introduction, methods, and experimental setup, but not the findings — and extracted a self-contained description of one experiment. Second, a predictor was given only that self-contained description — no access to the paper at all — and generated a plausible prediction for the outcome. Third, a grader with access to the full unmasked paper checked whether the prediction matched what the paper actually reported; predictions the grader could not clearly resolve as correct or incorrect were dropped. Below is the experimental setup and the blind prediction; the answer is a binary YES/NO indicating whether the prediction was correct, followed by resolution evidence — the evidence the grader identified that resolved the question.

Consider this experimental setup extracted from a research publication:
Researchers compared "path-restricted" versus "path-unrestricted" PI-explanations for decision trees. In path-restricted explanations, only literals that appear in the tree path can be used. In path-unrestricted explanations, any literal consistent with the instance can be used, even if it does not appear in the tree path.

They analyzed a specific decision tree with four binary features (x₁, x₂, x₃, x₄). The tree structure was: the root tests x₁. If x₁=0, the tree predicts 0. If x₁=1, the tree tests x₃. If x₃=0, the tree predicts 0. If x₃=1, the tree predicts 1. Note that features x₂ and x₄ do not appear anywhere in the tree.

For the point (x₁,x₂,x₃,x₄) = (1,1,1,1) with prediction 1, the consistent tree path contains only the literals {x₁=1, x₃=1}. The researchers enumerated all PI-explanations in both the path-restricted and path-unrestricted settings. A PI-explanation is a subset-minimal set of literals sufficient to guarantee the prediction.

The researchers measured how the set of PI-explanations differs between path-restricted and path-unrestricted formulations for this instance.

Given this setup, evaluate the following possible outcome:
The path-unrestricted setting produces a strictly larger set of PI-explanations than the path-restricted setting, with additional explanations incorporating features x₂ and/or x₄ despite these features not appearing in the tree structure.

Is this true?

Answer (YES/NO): YES